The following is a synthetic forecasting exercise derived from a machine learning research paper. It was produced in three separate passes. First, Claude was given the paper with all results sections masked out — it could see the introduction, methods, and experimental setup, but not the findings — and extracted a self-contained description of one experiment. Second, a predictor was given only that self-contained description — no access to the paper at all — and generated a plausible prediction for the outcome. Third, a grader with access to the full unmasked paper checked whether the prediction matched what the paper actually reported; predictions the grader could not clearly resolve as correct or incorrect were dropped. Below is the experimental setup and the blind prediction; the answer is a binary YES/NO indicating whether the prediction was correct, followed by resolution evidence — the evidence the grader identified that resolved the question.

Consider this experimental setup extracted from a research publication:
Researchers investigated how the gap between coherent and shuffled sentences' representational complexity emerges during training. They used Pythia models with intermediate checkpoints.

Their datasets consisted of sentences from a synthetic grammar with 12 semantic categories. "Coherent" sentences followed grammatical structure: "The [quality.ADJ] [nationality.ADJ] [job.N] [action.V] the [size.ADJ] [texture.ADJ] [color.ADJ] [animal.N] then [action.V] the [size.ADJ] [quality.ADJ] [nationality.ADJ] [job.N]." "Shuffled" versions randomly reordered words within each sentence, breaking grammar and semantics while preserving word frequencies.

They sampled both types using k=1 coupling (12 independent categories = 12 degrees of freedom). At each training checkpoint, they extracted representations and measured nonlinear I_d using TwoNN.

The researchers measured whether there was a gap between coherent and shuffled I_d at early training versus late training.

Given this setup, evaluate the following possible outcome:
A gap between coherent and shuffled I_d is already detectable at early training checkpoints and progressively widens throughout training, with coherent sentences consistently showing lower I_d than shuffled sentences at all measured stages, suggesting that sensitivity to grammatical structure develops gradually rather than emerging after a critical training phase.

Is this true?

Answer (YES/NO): NO